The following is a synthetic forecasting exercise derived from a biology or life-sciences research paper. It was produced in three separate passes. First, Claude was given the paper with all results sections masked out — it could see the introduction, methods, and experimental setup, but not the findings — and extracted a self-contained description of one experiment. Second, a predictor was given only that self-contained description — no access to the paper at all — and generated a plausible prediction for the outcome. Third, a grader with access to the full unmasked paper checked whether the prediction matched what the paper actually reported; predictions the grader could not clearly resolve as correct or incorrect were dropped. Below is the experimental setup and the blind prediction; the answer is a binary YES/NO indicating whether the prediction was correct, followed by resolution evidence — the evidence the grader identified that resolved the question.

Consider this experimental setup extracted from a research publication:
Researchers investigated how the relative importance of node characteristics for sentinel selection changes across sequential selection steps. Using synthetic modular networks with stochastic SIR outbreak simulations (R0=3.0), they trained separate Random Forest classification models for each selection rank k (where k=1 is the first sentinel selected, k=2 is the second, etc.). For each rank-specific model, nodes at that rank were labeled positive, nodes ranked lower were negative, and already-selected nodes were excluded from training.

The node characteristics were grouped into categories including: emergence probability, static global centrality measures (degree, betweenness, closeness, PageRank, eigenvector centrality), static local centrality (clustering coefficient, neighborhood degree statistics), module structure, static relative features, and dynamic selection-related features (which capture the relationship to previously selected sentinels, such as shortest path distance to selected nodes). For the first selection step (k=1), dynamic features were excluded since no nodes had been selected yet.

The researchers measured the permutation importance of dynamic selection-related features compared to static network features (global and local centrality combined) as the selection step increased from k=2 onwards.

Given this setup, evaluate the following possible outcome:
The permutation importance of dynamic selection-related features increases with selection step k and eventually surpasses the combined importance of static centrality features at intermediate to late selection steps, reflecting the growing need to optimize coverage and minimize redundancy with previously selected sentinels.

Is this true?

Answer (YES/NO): NO